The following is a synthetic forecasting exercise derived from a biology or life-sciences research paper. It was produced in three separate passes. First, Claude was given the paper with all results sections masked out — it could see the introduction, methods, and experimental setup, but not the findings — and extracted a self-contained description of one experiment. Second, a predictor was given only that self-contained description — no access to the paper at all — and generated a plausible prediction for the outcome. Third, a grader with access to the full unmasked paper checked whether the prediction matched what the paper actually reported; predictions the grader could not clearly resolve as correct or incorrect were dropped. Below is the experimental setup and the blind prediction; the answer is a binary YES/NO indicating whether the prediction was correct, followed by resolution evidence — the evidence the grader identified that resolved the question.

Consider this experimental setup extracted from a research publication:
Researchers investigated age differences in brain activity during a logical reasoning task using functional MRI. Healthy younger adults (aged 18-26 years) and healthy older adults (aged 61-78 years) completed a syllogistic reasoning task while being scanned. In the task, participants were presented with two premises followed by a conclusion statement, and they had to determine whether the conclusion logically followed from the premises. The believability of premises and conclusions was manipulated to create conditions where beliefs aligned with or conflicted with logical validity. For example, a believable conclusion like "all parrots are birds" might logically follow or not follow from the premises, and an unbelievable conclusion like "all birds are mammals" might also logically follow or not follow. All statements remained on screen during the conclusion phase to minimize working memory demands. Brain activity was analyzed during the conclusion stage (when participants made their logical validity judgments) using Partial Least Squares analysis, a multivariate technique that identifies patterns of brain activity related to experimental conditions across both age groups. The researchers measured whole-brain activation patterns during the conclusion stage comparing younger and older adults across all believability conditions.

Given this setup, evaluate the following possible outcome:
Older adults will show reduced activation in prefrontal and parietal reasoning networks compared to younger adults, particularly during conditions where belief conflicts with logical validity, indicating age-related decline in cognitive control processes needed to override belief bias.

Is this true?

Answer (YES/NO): NO